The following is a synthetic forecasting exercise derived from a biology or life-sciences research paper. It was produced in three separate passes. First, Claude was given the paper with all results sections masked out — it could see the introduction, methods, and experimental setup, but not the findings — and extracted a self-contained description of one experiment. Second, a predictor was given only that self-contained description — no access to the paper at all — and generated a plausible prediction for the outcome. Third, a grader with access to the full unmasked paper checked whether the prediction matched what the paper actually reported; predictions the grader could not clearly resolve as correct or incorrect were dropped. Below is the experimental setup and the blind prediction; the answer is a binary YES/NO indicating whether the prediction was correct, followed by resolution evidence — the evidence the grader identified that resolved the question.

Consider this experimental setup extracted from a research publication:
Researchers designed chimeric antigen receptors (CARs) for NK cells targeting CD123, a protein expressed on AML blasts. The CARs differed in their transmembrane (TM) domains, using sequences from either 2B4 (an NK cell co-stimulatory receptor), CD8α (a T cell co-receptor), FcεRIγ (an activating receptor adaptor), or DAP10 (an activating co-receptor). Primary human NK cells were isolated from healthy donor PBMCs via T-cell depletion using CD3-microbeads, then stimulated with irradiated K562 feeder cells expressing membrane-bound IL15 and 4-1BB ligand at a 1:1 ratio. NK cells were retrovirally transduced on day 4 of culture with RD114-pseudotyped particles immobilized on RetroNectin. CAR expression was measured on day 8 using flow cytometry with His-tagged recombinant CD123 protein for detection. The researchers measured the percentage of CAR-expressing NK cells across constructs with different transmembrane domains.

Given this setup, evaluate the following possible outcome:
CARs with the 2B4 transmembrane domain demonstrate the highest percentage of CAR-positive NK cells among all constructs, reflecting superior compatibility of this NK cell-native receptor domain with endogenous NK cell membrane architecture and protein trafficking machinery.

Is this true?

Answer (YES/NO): YES